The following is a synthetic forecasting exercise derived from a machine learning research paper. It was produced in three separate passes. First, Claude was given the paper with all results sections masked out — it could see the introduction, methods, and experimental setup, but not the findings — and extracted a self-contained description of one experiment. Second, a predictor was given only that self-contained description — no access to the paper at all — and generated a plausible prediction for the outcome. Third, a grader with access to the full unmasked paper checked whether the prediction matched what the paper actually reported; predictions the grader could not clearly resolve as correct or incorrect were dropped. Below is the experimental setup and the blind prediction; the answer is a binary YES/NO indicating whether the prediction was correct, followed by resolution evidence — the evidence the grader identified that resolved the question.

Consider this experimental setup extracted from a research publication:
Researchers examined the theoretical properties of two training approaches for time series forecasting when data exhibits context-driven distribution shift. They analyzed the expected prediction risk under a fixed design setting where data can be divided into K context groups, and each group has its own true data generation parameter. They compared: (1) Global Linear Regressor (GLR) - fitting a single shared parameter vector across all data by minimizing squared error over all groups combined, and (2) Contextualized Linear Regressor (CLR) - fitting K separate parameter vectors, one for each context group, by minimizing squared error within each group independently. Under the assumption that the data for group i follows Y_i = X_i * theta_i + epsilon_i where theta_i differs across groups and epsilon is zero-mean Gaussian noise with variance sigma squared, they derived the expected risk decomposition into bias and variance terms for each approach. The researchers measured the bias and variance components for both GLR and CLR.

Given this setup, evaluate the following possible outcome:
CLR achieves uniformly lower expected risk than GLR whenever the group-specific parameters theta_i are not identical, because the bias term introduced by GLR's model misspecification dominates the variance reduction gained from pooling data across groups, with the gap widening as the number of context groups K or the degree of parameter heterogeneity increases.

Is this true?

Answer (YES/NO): NO